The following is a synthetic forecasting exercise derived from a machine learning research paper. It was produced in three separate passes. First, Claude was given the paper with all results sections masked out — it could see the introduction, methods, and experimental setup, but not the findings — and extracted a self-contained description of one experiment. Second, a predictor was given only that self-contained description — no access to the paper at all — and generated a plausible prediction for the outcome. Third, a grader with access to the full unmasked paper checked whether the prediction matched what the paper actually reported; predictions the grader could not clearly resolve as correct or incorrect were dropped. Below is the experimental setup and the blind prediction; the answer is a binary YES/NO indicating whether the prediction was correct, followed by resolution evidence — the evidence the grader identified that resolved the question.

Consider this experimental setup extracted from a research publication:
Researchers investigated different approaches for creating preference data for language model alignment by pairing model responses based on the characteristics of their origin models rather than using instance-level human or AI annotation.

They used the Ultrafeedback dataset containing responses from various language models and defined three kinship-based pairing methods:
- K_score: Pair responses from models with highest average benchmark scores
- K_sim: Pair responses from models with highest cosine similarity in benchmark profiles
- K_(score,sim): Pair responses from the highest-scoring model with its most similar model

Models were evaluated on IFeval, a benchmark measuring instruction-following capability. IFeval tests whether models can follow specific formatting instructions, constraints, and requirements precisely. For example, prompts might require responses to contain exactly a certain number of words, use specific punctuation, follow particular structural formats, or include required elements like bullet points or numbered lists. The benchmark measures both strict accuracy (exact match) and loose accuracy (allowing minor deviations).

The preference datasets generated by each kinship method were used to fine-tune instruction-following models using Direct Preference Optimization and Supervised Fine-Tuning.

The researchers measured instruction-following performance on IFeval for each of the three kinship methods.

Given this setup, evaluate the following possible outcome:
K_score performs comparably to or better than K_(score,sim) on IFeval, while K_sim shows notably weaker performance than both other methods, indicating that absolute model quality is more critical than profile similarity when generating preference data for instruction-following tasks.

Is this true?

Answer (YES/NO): NO